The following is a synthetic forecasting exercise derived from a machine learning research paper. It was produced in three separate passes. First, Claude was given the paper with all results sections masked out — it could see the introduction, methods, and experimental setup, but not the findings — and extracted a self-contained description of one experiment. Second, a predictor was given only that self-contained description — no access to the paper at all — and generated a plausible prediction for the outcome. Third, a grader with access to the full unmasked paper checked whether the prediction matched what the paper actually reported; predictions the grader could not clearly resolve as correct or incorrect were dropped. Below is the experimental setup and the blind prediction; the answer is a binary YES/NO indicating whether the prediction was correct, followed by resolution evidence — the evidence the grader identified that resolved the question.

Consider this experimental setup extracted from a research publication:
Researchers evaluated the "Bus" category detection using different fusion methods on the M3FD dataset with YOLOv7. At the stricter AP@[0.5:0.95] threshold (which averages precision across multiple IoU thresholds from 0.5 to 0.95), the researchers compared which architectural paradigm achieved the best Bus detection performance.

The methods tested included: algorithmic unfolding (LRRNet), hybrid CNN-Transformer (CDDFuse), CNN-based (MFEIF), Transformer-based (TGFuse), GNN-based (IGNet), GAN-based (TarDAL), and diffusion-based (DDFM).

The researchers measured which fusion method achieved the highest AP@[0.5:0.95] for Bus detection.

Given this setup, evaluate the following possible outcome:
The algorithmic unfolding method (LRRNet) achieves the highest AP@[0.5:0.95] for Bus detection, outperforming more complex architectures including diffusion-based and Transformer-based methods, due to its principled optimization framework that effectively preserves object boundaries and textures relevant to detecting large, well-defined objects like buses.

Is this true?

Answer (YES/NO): NO